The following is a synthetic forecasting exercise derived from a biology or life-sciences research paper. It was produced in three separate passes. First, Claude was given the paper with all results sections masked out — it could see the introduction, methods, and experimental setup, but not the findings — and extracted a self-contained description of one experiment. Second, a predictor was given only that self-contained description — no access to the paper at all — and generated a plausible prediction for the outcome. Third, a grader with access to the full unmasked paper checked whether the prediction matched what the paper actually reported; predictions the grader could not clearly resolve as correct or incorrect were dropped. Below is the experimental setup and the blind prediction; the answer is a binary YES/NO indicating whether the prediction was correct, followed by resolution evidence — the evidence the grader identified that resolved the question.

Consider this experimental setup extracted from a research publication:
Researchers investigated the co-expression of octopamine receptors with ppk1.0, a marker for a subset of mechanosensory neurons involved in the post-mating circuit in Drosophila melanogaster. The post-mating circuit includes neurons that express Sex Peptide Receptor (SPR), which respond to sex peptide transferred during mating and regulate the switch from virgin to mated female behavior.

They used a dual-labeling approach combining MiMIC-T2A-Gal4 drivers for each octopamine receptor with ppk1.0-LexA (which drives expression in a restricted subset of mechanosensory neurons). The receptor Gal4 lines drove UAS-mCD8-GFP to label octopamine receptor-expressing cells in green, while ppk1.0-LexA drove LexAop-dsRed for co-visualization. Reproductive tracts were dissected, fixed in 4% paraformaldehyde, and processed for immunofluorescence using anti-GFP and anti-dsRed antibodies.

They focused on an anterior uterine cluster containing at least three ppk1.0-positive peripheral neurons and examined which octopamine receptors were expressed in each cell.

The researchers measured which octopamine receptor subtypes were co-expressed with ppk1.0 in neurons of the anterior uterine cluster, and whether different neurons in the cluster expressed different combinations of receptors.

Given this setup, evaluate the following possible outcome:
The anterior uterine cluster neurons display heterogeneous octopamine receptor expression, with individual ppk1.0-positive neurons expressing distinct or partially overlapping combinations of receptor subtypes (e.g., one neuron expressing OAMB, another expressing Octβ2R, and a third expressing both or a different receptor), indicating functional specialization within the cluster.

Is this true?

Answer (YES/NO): YES